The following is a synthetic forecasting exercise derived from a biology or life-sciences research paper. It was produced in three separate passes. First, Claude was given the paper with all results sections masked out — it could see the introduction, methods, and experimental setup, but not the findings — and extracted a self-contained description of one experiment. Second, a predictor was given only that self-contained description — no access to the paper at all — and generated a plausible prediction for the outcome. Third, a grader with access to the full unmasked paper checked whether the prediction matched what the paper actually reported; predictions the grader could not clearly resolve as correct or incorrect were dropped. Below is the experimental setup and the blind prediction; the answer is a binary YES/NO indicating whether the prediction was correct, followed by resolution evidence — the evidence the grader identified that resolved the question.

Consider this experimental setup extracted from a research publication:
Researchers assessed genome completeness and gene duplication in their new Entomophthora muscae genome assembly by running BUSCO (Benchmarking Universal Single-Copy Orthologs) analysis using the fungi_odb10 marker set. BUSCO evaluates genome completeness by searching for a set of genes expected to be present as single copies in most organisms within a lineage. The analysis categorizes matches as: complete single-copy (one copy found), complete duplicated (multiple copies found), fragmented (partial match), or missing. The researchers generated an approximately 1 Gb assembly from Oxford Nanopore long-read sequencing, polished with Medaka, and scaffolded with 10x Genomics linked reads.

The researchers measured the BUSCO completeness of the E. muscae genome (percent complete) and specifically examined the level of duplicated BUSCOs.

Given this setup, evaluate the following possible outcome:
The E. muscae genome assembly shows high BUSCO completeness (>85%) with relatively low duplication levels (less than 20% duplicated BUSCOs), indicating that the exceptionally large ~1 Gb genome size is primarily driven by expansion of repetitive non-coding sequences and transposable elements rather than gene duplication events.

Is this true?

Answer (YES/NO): NO